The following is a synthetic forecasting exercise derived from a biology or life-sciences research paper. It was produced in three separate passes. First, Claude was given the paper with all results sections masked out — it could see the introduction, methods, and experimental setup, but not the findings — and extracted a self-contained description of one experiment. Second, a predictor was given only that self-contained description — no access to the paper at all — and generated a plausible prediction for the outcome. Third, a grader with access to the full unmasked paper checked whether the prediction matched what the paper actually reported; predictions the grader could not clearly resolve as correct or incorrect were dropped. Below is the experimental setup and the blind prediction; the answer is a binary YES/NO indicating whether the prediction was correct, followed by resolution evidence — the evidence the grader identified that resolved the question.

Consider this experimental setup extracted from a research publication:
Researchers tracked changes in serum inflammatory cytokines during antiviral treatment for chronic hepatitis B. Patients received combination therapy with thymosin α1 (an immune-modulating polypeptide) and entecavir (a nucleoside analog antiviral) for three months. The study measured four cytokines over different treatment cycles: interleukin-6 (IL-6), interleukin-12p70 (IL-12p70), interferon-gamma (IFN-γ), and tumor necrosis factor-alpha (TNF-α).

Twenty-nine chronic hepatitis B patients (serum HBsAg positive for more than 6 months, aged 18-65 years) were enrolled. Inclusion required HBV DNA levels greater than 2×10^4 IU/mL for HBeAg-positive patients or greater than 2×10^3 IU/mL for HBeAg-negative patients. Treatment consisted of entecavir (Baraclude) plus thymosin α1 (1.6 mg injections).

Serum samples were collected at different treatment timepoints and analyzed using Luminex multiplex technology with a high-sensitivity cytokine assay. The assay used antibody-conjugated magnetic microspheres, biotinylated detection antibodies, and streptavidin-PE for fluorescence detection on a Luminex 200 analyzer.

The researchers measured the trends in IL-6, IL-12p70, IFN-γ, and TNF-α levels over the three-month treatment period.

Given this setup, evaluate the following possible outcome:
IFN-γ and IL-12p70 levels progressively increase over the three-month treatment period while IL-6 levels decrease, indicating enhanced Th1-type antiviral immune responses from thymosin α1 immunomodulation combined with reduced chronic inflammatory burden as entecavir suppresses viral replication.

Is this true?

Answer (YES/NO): NO